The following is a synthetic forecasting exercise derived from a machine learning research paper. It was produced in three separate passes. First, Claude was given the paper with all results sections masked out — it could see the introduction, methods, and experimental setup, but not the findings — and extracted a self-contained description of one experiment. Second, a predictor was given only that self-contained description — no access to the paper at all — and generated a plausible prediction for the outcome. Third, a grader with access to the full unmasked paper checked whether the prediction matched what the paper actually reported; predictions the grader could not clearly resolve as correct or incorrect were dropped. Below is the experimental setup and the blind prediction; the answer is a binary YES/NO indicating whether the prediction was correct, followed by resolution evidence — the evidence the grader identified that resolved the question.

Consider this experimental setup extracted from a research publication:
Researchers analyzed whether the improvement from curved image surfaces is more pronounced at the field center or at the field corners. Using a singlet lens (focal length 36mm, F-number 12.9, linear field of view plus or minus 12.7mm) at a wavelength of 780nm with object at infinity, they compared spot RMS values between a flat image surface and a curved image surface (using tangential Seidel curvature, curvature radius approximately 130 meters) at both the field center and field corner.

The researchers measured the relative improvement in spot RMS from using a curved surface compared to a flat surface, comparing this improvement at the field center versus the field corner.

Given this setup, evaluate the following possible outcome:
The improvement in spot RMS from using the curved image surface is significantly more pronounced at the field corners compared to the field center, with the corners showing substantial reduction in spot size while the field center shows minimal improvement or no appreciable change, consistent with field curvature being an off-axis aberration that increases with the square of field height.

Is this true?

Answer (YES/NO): NO